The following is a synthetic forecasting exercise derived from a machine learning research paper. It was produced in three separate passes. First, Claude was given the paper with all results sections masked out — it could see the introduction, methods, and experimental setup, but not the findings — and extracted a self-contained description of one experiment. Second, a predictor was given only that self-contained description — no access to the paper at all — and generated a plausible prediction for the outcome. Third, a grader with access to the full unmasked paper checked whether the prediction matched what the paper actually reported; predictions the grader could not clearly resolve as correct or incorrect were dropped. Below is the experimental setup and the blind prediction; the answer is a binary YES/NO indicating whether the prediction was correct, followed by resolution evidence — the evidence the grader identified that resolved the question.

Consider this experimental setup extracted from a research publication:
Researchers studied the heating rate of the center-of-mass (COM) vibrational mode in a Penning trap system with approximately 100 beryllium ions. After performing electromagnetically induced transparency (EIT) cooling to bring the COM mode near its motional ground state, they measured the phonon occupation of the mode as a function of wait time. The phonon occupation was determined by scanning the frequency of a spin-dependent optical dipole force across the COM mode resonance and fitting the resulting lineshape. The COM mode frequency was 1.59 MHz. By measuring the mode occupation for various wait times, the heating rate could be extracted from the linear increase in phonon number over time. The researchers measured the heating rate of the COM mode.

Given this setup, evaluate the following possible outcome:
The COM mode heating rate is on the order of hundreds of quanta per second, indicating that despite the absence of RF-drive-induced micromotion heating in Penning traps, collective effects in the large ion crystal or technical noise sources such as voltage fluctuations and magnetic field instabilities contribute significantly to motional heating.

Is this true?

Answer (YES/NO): NO